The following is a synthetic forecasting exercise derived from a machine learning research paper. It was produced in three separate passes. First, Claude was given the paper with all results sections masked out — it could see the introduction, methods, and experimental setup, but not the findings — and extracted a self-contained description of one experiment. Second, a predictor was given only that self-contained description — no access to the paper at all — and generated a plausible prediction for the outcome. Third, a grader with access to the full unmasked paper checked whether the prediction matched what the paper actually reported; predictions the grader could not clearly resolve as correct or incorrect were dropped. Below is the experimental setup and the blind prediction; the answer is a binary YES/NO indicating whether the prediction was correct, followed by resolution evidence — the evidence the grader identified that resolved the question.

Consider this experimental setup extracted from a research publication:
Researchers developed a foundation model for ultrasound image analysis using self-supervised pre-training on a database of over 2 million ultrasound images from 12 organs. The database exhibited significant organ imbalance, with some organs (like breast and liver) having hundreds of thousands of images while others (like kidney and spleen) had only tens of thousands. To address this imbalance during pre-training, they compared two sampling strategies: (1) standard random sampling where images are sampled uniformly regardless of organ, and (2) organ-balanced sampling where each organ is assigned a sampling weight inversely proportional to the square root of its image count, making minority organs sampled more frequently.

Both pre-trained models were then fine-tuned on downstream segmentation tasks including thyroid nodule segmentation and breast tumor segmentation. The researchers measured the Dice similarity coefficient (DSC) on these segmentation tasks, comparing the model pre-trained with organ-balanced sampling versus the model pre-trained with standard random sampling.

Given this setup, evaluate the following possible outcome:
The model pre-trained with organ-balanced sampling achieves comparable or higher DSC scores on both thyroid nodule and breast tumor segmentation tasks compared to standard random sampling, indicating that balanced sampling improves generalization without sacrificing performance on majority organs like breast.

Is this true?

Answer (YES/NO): YES